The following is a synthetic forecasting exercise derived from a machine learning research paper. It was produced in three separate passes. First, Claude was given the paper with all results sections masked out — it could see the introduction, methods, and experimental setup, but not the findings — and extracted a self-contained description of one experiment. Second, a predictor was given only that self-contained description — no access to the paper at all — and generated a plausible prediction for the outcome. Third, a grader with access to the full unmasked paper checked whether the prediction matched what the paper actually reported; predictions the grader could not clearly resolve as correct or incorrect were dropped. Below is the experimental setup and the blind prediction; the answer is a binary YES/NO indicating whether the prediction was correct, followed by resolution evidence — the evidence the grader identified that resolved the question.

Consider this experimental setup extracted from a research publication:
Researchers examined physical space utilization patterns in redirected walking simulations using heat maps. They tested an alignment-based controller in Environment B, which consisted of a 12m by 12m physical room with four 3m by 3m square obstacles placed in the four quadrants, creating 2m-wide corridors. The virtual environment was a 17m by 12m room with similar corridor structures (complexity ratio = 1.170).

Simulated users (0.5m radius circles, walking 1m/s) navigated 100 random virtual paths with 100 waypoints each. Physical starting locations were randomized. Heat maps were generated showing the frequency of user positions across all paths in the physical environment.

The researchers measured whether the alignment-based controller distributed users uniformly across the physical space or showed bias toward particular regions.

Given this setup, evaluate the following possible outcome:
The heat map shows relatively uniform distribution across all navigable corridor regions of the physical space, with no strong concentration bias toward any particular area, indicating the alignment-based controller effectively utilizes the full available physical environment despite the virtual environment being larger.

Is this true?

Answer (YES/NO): NO